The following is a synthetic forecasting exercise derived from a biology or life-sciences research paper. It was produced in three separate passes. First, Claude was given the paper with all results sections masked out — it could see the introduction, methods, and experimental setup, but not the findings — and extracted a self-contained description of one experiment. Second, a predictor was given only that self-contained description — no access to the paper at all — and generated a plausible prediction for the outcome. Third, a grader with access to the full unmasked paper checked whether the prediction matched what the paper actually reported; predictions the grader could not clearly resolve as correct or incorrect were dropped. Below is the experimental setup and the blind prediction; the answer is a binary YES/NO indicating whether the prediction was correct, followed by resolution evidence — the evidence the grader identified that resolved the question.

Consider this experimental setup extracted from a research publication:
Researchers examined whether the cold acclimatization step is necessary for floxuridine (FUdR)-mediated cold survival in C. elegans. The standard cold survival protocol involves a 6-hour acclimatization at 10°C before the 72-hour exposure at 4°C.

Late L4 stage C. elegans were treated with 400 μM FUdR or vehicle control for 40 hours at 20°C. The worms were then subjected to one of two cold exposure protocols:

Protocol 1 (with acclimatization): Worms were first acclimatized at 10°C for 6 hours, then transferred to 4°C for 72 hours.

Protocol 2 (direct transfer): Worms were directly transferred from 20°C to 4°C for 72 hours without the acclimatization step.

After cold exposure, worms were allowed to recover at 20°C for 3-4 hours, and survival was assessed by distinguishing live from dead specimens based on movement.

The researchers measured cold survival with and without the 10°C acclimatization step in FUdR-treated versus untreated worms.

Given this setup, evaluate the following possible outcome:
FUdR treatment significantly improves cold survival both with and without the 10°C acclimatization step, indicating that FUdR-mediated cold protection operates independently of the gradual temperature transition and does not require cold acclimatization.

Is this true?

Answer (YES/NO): YES